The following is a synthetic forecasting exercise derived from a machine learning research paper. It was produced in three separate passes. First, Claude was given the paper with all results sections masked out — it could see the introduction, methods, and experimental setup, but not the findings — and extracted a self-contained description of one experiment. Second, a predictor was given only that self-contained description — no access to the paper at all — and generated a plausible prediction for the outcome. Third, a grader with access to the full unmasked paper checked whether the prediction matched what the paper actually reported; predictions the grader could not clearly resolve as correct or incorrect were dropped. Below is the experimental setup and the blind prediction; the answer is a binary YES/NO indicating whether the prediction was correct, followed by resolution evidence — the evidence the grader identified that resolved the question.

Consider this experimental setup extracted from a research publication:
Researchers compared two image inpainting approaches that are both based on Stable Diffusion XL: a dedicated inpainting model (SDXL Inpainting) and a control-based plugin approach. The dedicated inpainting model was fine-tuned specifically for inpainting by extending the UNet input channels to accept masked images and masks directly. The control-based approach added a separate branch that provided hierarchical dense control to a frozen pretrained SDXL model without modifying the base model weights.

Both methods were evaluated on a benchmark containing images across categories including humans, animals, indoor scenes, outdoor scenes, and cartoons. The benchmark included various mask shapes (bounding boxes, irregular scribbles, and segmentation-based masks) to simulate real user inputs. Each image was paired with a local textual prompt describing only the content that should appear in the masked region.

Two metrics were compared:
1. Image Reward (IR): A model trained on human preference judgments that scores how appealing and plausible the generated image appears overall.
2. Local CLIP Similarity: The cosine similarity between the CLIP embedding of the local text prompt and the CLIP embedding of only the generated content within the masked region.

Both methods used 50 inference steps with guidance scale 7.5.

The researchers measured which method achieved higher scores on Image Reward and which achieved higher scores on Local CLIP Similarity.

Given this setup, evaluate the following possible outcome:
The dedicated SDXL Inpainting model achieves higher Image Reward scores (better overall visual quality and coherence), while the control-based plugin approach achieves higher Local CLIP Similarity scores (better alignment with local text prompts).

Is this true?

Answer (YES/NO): YES